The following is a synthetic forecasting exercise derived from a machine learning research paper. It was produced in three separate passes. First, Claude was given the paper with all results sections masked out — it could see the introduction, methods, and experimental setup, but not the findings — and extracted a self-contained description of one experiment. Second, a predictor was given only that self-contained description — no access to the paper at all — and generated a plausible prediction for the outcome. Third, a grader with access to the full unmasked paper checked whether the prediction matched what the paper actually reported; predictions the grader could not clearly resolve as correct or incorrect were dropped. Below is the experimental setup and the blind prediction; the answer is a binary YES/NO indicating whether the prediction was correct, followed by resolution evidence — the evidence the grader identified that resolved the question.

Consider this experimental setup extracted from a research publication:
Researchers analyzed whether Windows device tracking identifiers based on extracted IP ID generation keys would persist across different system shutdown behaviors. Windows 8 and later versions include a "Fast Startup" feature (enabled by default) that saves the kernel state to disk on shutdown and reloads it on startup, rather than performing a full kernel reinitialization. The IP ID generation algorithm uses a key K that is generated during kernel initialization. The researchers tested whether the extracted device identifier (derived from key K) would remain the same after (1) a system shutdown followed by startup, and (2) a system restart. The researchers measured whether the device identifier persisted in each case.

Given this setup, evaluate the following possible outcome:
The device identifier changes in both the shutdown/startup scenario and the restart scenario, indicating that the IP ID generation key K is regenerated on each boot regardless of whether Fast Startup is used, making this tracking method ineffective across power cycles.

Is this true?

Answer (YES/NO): NO